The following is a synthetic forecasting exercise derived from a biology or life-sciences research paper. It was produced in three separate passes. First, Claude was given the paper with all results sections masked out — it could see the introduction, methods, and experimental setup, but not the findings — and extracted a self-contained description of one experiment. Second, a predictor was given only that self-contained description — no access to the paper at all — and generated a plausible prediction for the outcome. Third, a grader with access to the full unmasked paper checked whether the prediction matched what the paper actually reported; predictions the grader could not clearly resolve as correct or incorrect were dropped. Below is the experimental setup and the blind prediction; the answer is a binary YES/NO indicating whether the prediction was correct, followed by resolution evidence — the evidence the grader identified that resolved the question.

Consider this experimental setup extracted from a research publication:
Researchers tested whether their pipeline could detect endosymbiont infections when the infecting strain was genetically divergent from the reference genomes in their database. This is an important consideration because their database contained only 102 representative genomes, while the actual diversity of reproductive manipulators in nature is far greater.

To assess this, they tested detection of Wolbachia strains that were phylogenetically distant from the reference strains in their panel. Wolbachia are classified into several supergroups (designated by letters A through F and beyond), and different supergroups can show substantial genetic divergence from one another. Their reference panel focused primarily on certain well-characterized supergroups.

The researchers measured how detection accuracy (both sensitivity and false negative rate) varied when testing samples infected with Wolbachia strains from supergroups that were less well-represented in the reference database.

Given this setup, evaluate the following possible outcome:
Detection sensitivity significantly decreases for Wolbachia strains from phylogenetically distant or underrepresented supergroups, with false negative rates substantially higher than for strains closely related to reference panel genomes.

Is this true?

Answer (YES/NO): NO